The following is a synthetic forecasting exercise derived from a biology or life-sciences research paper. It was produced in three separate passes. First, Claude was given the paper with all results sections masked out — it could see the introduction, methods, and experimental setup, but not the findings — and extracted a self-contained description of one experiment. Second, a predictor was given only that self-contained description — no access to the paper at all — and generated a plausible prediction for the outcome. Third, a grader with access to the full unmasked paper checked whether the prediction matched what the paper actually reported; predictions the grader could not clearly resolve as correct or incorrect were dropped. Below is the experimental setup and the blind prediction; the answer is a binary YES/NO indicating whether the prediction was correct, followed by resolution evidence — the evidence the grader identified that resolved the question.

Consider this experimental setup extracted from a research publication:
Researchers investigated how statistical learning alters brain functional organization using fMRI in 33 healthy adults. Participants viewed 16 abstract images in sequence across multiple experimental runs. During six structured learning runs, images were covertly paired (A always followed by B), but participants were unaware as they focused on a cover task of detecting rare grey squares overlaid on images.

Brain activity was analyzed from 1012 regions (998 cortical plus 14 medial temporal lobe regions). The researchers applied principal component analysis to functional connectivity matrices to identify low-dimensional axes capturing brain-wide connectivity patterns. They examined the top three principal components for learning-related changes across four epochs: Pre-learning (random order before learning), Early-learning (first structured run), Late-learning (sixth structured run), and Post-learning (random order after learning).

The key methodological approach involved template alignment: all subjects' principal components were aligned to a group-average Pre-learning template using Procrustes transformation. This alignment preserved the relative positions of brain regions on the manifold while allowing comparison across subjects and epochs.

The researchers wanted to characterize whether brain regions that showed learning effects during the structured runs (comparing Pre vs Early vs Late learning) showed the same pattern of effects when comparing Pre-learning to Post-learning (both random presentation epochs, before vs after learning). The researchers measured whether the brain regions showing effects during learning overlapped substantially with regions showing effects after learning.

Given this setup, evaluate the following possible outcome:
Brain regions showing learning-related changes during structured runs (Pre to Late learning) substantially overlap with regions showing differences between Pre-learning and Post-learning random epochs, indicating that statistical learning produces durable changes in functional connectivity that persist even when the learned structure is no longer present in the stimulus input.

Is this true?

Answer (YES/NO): NO